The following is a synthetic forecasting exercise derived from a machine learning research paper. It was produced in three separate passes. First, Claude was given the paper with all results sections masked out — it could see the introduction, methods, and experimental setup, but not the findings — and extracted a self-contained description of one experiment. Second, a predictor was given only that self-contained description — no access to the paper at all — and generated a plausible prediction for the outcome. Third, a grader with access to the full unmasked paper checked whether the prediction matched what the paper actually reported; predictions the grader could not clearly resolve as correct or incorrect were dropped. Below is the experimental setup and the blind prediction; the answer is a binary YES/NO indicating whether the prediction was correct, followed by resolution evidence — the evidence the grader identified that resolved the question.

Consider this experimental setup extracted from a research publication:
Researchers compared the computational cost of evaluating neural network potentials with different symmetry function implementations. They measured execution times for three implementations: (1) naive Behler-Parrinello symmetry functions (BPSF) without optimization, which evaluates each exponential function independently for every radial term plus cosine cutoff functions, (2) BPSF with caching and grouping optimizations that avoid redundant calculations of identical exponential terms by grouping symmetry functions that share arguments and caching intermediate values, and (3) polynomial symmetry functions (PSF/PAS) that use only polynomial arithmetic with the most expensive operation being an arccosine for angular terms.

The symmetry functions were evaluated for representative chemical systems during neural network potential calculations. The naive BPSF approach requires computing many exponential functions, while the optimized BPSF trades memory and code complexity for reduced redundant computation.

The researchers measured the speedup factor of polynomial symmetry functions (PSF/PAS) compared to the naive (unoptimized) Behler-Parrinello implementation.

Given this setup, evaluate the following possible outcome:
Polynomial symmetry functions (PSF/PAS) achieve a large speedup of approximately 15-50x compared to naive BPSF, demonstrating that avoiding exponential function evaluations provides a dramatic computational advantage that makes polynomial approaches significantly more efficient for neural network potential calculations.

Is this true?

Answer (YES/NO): NO